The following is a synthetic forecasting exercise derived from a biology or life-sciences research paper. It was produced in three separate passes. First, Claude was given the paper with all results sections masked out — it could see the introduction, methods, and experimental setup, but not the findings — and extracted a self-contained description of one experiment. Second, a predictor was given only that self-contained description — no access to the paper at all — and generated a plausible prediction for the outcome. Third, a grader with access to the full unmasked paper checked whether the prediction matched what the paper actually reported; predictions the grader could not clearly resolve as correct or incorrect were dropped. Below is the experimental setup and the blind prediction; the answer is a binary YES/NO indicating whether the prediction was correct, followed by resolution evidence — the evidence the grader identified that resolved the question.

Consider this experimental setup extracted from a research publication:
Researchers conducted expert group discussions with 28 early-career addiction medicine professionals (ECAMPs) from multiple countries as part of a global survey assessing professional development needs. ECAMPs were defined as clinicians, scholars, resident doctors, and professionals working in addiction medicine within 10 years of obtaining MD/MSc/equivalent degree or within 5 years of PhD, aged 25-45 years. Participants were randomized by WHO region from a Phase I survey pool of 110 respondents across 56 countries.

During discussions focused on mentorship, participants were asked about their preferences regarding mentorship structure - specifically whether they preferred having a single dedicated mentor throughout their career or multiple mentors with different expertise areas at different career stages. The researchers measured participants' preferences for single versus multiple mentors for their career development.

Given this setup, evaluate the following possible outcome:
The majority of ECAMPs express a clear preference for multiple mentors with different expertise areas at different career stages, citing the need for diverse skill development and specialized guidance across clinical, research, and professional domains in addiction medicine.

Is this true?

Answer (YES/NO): NO